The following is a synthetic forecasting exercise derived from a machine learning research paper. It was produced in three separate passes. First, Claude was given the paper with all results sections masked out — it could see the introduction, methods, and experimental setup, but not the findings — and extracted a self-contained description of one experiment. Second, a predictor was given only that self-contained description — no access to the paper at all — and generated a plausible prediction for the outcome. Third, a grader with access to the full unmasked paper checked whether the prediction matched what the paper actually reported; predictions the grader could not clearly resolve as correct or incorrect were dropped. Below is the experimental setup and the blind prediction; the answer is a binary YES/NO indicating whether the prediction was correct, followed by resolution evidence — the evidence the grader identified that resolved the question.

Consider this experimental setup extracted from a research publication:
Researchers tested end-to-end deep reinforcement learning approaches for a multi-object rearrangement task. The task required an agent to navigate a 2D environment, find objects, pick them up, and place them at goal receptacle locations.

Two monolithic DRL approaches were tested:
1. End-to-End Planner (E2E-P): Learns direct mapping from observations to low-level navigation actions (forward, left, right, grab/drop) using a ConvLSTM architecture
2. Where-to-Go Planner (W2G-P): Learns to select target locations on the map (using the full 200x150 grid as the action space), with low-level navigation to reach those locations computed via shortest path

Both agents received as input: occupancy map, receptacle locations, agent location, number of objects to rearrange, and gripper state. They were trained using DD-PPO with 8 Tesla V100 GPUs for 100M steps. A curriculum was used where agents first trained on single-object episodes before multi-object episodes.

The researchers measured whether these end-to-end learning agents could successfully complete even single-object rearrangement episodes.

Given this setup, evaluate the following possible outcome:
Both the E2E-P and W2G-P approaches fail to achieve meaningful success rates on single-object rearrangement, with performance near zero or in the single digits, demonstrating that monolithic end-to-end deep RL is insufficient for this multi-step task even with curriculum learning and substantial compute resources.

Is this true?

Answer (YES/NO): YES